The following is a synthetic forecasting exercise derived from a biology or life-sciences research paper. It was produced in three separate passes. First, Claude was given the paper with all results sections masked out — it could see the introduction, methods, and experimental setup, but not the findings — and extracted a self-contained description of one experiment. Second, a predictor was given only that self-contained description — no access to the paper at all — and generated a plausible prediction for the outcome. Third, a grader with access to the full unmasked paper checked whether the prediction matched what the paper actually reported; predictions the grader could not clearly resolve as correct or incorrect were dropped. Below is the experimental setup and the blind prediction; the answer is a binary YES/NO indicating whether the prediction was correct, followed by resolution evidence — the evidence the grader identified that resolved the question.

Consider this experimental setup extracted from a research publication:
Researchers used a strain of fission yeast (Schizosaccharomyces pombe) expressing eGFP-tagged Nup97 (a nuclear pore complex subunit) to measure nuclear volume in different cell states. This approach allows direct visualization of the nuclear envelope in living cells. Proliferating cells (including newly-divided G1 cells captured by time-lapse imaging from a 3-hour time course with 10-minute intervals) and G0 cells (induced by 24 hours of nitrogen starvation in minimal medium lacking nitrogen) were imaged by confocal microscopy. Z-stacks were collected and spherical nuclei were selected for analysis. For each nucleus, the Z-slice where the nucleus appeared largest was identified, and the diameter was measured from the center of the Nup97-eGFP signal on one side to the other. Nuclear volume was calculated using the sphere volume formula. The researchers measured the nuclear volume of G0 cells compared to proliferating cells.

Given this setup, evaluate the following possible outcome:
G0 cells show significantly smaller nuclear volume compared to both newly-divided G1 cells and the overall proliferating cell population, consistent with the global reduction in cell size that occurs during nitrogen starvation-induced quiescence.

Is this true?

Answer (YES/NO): YES